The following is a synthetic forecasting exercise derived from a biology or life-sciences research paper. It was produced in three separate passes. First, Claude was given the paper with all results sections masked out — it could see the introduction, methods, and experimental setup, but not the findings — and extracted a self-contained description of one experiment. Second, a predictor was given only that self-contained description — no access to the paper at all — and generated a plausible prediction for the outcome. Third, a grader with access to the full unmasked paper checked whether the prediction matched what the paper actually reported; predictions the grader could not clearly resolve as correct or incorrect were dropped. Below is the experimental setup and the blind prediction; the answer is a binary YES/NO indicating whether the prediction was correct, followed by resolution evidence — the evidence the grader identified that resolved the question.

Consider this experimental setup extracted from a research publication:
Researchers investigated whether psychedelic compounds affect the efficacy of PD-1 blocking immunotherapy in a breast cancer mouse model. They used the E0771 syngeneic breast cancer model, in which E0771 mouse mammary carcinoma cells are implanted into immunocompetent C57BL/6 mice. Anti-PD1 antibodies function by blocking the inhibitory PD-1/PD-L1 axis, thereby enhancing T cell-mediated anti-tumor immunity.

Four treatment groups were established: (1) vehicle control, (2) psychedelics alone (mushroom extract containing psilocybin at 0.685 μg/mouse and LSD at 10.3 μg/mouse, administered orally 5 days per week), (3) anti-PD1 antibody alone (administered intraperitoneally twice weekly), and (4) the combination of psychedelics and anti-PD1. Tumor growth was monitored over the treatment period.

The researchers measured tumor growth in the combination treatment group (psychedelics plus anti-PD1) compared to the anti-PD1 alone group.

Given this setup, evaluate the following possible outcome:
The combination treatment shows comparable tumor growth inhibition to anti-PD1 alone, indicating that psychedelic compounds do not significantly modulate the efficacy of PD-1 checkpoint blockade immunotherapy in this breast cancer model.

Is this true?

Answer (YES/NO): NO